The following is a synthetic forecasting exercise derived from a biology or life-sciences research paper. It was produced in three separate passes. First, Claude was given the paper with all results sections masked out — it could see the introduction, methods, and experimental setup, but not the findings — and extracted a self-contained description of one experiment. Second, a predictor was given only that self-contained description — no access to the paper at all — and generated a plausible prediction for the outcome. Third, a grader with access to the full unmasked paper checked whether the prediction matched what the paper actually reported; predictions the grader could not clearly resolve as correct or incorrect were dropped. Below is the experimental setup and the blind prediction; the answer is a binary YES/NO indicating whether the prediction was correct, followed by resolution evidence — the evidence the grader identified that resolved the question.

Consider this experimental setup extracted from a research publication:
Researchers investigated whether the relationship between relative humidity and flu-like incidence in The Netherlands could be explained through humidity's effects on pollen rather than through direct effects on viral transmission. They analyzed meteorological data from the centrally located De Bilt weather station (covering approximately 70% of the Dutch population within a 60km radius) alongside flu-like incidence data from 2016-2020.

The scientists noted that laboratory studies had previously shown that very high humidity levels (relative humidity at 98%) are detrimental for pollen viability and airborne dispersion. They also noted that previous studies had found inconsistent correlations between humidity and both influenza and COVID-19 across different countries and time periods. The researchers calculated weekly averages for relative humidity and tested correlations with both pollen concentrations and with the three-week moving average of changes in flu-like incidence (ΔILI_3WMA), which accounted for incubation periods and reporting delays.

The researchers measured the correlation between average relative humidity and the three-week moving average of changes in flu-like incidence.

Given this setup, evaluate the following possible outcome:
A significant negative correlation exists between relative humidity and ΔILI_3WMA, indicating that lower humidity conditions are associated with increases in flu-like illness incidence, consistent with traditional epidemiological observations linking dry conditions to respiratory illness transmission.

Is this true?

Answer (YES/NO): NO